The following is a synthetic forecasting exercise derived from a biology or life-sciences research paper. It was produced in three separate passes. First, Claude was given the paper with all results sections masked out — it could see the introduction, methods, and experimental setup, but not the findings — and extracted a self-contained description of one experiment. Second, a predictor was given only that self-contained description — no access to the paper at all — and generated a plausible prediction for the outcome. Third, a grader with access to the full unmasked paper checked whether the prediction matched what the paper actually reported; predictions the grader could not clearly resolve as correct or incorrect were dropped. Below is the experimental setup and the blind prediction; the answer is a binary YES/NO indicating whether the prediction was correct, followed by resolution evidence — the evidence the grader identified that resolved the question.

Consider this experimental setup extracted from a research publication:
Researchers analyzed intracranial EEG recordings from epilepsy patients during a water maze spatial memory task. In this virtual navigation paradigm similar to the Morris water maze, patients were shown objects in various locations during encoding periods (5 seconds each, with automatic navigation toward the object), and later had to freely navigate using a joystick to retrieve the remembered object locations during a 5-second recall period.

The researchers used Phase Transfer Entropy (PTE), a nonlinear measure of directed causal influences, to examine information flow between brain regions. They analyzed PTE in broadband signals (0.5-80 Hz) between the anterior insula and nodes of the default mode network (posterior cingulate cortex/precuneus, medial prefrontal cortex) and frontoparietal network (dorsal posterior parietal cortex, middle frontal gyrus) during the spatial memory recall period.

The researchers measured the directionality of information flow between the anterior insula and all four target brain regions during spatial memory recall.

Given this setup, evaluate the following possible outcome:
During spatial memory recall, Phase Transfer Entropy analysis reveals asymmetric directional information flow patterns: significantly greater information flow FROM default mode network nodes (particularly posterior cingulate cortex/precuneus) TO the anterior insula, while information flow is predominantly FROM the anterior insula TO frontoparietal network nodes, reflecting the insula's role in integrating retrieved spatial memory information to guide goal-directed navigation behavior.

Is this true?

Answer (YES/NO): NO